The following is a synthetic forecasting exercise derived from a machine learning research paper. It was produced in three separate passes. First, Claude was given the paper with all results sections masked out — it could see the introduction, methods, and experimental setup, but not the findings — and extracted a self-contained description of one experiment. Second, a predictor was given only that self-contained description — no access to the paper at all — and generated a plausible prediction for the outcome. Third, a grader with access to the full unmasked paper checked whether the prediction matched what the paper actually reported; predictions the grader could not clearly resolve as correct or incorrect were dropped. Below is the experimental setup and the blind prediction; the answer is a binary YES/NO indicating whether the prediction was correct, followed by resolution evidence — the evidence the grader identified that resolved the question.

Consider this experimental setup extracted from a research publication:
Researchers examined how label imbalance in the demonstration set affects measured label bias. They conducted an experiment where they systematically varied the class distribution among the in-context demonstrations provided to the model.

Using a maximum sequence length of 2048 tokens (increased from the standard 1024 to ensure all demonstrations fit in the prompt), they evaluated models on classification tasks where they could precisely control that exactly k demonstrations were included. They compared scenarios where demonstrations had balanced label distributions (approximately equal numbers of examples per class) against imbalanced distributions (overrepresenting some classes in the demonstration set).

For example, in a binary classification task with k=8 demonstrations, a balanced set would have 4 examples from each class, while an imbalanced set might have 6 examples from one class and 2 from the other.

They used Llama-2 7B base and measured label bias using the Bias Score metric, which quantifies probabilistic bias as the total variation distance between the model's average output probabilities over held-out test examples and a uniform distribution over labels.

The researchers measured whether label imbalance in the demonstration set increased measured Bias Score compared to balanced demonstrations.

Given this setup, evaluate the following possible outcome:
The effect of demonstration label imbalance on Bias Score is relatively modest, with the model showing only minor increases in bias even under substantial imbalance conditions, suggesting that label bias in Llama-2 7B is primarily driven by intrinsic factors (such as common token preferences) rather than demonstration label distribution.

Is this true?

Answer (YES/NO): YES